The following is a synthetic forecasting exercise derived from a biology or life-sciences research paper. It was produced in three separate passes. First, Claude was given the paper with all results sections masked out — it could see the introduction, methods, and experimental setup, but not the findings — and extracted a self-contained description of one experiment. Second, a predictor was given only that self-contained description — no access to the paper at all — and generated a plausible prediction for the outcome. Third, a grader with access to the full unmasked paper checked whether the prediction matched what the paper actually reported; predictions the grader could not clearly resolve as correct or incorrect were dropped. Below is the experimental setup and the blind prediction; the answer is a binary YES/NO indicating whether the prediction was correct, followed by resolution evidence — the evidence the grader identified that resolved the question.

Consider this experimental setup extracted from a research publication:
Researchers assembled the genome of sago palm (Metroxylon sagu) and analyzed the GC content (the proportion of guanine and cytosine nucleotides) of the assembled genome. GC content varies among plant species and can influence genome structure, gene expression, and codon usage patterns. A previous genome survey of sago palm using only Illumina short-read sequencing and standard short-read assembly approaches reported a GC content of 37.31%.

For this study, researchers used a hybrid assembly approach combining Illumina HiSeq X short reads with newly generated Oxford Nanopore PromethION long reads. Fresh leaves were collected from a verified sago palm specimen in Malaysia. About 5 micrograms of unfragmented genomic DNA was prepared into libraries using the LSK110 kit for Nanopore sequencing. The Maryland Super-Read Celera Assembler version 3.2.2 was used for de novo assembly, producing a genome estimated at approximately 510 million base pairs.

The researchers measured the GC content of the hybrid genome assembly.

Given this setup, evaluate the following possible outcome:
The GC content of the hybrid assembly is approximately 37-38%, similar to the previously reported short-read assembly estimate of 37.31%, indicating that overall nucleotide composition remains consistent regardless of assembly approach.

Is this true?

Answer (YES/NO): NO